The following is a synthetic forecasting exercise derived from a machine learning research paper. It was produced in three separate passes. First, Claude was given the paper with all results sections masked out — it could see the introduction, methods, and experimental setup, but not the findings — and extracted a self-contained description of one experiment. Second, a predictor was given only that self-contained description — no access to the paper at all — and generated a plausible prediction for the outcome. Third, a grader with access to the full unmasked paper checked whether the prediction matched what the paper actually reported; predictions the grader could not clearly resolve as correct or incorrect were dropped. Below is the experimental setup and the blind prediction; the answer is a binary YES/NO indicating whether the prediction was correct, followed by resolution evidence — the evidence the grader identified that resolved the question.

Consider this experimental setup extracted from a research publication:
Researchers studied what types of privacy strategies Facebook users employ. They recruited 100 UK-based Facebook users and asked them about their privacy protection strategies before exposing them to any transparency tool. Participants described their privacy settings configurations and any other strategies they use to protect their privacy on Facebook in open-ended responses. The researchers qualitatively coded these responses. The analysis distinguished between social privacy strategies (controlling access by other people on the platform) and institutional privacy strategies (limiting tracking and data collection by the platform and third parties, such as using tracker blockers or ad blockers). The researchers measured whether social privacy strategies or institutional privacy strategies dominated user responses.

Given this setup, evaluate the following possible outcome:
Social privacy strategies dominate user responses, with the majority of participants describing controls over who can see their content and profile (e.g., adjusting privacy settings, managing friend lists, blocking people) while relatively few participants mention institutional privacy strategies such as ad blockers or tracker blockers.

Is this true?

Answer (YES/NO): YES